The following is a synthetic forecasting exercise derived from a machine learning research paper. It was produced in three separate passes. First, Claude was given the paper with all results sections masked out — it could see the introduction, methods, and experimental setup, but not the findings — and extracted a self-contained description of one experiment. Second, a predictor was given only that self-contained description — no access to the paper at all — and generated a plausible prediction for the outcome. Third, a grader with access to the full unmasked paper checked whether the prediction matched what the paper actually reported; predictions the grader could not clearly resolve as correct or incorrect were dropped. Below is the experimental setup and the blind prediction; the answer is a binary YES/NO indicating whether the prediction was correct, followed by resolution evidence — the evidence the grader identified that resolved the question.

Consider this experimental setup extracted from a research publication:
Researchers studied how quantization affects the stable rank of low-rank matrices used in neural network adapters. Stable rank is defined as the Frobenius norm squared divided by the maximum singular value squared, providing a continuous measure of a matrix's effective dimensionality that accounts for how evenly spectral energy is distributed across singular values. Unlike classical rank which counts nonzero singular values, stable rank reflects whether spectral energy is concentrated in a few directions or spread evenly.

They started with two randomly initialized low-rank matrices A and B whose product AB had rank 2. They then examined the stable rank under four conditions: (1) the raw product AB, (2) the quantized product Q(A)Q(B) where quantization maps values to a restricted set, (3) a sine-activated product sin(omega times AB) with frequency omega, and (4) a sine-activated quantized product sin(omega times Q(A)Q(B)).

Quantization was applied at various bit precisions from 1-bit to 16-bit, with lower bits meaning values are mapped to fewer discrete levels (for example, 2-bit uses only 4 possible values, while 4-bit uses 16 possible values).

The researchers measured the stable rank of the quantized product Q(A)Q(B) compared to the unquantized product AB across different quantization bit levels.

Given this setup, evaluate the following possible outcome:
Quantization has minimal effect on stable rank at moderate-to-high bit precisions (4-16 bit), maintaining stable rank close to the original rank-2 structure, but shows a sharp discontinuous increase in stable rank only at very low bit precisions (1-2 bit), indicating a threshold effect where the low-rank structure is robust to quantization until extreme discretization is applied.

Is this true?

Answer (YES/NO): NO